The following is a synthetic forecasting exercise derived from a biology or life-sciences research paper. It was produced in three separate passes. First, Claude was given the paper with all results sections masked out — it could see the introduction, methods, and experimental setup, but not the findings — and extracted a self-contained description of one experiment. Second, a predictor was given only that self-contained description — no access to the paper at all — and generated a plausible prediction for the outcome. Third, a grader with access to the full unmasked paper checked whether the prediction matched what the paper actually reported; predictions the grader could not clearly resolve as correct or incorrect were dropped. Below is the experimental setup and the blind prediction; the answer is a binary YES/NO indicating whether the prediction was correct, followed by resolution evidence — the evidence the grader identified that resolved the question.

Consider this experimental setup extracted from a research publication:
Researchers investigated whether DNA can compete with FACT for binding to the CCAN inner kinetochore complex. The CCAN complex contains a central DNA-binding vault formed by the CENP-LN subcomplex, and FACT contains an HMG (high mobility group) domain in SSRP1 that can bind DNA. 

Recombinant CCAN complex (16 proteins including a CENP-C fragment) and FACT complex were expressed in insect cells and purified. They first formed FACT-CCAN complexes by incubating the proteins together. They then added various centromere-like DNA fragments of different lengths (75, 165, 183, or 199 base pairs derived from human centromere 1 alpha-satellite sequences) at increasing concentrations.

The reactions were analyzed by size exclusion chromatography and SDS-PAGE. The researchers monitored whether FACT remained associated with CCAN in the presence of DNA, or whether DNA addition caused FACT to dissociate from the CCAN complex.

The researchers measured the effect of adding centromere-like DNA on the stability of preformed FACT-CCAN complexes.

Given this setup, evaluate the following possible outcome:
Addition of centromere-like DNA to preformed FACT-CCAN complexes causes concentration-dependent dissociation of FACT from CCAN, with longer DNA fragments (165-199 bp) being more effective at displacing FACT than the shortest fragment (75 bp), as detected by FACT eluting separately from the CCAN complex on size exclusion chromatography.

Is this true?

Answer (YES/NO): NO